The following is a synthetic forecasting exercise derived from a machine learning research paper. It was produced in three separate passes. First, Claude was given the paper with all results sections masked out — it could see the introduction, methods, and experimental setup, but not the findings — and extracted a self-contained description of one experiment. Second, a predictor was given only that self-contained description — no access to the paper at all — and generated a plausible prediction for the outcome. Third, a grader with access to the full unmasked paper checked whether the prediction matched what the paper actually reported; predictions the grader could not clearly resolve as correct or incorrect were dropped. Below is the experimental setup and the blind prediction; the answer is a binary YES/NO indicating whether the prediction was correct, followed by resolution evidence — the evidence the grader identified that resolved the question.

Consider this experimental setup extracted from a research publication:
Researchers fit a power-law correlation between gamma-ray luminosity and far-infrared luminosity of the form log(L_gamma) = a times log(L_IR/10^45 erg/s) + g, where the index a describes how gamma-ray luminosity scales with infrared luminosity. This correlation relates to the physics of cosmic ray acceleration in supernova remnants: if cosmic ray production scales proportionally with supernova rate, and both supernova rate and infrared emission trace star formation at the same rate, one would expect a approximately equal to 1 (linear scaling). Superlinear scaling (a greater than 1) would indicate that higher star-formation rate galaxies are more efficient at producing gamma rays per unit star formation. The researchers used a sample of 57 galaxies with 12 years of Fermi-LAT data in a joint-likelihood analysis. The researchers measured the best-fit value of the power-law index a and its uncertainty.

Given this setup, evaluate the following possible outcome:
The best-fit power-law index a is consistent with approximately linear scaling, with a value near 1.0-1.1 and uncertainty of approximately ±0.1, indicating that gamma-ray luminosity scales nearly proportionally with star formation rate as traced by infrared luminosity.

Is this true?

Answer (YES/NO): NO